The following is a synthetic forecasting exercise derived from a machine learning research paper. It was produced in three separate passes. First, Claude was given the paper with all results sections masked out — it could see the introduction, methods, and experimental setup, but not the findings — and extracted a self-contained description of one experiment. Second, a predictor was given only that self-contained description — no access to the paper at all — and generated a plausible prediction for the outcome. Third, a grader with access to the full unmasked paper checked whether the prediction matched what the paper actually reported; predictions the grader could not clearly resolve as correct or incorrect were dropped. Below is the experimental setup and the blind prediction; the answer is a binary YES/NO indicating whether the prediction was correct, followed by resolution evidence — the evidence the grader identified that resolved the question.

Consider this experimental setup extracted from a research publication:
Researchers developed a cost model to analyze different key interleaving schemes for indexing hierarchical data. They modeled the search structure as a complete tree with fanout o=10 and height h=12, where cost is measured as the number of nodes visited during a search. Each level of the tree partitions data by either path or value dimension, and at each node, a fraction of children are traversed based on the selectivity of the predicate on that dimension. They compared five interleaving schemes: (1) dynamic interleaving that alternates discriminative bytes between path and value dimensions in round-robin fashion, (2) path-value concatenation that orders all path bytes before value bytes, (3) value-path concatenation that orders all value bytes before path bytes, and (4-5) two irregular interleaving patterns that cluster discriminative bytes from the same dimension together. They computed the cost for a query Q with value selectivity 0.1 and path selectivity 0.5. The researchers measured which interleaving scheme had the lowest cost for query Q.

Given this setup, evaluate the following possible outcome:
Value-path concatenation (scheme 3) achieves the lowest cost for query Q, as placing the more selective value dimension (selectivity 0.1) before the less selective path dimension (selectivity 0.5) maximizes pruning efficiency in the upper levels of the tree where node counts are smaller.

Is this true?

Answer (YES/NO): YES